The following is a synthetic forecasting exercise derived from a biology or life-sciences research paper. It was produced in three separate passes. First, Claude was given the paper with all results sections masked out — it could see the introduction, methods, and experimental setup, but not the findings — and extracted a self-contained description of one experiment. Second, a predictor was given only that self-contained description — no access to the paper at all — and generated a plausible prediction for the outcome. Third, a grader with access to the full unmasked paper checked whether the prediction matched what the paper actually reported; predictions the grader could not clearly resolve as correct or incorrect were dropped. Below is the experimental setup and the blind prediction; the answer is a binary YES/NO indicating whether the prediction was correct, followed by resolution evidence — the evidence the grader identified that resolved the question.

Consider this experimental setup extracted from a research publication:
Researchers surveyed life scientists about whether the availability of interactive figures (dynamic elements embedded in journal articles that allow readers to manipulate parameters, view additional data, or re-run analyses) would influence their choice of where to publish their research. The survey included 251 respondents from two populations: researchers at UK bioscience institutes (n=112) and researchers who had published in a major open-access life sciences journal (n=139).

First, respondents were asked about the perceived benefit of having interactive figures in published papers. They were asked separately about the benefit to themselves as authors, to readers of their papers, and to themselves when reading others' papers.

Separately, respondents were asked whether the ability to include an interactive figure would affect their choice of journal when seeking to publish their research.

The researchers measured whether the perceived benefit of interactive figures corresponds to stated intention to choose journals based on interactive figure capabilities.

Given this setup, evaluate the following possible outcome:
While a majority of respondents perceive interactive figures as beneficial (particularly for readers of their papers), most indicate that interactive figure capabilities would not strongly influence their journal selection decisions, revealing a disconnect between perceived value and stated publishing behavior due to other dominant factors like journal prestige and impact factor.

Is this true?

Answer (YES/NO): YES